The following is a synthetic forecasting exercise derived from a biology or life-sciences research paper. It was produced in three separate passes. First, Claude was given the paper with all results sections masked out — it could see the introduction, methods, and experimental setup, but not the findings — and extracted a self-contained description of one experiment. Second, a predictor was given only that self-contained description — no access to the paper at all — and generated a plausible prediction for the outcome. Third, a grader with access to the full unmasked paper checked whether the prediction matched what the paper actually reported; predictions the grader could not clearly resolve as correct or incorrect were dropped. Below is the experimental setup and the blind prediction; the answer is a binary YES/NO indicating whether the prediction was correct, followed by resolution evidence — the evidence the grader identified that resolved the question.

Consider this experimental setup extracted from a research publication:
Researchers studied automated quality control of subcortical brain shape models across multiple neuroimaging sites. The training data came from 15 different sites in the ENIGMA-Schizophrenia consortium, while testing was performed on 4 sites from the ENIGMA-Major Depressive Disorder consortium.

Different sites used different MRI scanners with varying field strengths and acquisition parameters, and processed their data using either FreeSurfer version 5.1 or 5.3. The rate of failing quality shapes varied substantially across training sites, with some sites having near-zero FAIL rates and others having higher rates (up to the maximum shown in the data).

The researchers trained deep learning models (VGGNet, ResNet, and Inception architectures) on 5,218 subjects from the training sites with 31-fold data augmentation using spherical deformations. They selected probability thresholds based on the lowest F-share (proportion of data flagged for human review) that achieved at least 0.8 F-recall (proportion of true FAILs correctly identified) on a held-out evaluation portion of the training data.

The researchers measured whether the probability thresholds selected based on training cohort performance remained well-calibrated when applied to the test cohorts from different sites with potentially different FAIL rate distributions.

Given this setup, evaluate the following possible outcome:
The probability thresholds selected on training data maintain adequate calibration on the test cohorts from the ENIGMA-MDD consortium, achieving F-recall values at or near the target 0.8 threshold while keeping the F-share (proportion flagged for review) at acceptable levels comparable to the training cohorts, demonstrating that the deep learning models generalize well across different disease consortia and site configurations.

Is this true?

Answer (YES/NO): YES